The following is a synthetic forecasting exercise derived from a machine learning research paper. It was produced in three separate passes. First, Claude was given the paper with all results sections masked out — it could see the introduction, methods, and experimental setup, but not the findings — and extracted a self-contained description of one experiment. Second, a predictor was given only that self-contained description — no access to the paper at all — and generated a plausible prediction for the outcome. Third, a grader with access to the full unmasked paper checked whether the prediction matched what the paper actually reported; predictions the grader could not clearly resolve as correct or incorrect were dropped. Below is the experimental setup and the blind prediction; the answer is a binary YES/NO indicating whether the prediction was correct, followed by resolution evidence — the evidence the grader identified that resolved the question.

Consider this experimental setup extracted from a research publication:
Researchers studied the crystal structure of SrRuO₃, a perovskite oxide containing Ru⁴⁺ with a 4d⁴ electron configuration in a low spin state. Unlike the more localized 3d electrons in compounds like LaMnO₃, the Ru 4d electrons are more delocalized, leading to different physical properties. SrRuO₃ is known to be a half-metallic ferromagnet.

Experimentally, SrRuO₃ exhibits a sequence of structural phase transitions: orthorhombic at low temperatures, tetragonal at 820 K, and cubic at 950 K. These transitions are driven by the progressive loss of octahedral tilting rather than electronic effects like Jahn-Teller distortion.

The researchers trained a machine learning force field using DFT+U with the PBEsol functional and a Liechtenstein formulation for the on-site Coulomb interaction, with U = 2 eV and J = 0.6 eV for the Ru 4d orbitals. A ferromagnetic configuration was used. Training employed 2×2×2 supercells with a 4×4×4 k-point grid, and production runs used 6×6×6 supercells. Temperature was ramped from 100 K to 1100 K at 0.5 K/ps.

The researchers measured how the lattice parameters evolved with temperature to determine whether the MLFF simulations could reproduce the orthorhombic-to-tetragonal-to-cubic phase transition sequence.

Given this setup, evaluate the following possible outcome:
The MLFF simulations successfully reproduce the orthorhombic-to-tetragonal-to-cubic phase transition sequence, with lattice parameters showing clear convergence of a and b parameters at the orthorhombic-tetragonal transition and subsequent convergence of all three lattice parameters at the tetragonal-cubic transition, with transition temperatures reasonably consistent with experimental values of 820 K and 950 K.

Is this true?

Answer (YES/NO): NO